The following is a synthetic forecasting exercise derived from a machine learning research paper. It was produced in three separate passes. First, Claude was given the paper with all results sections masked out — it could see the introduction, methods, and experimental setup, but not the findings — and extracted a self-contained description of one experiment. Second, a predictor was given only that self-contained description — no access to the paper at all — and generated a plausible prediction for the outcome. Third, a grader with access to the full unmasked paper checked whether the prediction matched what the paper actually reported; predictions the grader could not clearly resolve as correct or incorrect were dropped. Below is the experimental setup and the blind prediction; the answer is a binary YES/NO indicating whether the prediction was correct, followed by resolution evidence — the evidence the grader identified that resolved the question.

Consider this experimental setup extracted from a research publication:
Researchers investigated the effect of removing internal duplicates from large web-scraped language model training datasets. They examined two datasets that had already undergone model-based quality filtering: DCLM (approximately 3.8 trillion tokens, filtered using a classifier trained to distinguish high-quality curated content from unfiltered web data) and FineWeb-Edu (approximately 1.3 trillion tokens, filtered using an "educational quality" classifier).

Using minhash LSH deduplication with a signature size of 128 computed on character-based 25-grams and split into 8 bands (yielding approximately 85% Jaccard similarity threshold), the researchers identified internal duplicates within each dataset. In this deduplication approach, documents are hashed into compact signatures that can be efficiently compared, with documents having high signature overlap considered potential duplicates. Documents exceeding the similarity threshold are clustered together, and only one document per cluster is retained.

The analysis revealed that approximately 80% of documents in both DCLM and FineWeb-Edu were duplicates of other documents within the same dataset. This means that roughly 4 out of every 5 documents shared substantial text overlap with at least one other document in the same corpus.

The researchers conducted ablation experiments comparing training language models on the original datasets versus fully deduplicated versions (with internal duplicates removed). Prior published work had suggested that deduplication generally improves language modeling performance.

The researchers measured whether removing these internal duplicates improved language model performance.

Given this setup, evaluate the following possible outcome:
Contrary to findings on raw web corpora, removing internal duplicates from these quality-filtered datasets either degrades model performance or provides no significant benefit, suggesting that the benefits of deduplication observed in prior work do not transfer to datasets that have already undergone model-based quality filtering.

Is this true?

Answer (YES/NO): YES